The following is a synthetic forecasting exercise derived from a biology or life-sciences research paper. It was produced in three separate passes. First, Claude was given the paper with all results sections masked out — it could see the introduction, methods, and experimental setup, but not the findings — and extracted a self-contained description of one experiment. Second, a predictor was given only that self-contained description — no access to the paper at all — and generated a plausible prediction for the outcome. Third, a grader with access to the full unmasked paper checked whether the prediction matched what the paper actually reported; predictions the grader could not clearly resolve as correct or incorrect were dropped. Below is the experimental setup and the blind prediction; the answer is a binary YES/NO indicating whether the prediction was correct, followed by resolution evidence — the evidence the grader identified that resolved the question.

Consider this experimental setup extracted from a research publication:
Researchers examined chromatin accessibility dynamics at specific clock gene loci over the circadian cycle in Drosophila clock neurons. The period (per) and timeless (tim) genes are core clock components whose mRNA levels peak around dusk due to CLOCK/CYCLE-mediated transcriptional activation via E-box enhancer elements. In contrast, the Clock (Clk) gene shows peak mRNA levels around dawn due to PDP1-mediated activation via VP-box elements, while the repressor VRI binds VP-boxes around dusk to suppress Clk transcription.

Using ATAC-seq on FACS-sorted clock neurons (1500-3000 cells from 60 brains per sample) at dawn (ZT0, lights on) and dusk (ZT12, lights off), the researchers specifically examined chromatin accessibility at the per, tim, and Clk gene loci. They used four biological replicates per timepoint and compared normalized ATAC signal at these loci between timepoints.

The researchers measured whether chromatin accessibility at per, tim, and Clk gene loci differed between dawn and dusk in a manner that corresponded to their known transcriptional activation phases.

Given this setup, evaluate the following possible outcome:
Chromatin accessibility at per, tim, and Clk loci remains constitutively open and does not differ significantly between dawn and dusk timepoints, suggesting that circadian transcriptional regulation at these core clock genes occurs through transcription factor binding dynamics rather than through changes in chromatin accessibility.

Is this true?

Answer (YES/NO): NO